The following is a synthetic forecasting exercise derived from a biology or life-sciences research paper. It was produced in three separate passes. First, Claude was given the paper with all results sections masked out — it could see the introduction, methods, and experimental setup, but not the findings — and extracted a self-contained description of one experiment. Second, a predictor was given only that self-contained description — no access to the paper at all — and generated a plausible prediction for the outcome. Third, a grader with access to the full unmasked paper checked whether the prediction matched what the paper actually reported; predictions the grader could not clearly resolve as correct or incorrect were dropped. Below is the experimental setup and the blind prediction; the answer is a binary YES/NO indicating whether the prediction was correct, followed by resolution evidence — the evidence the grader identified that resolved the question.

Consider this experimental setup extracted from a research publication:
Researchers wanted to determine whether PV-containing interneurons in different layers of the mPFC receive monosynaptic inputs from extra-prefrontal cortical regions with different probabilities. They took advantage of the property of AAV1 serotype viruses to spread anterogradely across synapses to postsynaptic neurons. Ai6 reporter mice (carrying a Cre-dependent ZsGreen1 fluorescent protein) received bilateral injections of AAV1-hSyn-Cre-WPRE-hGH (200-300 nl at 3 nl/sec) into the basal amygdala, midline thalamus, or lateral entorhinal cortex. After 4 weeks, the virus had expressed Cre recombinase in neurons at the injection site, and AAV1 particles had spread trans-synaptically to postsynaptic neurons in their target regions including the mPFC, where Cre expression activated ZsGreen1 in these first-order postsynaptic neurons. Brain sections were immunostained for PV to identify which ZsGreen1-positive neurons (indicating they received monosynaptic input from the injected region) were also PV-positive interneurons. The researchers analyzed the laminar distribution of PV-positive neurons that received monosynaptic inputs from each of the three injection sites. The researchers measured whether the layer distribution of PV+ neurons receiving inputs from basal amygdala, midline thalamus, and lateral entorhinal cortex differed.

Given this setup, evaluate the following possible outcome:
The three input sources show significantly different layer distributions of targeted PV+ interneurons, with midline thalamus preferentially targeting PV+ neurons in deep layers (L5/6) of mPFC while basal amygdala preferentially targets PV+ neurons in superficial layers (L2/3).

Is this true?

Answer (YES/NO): NO